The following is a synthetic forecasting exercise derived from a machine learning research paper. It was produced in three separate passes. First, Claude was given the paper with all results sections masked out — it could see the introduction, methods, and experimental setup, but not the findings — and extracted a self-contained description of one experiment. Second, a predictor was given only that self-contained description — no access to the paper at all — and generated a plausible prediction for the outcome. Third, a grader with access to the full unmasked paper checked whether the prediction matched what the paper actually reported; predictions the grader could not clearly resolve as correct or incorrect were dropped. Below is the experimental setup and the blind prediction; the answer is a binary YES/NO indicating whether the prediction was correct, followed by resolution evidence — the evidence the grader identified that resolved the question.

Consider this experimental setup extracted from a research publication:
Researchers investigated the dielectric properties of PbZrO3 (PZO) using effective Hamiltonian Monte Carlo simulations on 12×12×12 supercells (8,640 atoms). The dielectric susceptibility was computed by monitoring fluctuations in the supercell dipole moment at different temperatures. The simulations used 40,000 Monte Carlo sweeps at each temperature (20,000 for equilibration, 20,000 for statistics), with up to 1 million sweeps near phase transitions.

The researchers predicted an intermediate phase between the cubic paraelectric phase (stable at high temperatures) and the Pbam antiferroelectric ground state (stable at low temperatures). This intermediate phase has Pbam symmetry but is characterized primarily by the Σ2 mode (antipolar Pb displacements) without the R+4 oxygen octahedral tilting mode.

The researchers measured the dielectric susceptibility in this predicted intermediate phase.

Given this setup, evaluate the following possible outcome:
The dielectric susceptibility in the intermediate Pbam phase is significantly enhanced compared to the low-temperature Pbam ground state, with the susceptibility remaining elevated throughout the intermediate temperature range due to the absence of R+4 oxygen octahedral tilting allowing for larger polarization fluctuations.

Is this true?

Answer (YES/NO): YES